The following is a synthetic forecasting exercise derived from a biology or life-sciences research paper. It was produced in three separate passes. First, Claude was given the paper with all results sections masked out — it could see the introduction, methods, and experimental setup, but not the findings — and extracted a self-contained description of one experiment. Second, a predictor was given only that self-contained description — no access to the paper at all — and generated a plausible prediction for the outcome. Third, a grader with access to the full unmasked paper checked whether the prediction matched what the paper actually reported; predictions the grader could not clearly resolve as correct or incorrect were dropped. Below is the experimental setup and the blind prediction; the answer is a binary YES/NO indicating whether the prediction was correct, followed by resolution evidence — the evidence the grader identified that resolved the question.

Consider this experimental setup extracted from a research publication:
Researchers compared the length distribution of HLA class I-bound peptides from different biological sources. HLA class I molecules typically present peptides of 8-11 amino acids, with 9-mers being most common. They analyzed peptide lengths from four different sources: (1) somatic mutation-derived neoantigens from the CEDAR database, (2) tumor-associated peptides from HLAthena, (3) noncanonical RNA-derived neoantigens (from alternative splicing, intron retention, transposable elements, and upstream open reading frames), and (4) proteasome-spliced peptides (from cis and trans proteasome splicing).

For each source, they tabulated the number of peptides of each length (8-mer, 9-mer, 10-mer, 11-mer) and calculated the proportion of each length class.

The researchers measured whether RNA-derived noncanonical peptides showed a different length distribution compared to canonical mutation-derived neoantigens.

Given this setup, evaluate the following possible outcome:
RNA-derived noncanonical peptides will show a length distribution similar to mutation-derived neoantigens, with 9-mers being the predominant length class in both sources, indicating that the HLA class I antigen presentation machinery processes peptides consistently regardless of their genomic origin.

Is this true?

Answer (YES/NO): NO